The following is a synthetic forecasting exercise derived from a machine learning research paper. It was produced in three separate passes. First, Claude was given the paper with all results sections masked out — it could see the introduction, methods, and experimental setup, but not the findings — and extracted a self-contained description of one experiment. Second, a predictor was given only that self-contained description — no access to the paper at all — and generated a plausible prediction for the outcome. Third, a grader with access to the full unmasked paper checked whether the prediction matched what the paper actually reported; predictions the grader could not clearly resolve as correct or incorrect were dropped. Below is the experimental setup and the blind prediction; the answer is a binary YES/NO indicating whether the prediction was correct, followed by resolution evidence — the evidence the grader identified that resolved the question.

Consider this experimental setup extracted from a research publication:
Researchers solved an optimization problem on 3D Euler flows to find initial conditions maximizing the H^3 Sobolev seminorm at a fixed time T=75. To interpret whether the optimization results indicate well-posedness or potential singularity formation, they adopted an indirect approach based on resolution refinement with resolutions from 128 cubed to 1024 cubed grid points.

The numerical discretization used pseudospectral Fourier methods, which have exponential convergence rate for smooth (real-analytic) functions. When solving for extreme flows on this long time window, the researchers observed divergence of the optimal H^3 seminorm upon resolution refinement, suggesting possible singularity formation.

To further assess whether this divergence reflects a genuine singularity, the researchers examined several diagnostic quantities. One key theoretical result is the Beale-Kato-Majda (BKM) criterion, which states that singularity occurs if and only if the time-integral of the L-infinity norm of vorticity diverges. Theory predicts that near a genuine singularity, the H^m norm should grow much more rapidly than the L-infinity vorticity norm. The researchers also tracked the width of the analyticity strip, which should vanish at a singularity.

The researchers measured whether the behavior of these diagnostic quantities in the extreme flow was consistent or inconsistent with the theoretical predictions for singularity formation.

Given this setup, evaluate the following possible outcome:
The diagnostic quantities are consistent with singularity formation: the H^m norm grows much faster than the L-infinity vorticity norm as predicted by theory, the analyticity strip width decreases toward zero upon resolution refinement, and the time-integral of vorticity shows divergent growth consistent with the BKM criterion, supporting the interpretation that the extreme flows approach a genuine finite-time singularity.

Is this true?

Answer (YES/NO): NO